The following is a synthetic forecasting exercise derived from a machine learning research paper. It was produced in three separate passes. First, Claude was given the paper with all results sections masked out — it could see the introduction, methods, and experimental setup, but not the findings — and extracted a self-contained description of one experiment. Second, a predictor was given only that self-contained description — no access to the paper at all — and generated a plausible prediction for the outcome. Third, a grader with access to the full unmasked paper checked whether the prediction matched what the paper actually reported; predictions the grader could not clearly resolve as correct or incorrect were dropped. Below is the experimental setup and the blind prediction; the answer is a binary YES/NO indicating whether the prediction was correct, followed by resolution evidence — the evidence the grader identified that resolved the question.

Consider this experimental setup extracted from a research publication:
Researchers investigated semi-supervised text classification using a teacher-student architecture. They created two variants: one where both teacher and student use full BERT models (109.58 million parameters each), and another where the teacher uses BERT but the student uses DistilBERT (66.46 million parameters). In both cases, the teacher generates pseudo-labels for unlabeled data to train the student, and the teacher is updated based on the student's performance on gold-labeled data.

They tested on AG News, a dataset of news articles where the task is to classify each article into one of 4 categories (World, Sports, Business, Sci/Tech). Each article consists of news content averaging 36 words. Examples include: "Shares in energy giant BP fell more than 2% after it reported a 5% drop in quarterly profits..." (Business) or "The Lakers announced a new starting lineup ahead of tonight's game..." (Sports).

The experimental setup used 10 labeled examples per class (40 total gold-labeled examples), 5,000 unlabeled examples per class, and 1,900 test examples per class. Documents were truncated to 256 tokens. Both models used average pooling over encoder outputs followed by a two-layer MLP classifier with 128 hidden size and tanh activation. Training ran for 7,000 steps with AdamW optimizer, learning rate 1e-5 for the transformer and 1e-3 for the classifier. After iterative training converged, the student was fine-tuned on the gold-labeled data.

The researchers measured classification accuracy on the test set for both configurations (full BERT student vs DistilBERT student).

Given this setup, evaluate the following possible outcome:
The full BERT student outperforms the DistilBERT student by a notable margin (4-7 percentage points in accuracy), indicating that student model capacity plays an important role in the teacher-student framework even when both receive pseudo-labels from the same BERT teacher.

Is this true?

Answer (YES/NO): NO